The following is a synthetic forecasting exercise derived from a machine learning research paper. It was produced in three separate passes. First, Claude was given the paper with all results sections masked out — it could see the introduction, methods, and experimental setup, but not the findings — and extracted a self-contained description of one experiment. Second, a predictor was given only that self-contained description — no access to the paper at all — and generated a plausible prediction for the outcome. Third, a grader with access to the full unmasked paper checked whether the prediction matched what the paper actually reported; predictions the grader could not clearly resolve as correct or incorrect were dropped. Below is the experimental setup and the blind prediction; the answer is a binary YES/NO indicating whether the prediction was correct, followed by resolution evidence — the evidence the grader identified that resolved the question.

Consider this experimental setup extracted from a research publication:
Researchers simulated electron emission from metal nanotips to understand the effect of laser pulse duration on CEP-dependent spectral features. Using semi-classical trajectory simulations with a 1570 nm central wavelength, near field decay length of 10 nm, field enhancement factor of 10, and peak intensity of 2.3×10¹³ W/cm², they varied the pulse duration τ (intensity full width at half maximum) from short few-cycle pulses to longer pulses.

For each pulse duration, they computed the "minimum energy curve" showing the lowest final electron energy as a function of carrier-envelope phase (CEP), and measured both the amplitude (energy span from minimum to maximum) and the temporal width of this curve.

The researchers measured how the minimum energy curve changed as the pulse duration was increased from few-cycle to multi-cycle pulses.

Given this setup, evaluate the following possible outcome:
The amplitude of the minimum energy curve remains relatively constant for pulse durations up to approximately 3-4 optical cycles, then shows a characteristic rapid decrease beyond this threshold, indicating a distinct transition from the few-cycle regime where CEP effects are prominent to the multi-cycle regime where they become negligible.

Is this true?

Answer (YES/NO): NO